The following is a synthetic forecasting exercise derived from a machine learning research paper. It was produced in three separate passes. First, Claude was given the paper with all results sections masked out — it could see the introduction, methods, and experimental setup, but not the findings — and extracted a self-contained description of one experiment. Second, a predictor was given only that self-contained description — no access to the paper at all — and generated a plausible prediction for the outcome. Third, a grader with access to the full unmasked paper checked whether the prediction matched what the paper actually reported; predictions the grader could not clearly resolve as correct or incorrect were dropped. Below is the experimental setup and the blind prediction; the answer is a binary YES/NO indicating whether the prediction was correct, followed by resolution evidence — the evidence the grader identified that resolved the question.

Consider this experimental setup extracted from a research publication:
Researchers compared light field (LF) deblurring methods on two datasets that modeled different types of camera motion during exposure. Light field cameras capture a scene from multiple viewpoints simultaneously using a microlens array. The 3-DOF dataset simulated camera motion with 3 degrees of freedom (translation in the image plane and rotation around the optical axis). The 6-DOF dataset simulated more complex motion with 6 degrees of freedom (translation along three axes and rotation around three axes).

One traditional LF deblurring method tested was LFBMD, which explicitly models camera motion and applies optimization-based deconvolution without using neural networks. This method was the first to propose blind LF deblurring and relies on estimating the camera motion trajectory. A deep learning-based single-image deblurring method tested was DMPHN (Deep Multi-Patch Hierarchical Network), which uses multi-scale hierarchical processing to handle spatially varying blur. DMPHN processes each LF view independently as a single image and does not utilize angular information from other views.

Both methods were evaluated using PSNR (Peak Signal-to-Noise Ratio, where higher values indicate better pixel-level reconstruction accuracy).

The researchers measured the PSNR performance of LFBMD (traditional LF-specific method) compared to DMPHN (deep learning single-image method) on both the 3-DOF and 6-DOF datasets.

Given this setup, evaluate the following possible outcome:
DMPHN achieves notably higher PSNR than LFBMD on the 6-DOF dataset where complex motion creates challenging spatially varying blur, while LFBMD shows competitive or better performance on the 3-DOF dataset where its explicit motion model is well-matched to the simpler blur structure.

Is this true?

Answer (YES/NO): NO